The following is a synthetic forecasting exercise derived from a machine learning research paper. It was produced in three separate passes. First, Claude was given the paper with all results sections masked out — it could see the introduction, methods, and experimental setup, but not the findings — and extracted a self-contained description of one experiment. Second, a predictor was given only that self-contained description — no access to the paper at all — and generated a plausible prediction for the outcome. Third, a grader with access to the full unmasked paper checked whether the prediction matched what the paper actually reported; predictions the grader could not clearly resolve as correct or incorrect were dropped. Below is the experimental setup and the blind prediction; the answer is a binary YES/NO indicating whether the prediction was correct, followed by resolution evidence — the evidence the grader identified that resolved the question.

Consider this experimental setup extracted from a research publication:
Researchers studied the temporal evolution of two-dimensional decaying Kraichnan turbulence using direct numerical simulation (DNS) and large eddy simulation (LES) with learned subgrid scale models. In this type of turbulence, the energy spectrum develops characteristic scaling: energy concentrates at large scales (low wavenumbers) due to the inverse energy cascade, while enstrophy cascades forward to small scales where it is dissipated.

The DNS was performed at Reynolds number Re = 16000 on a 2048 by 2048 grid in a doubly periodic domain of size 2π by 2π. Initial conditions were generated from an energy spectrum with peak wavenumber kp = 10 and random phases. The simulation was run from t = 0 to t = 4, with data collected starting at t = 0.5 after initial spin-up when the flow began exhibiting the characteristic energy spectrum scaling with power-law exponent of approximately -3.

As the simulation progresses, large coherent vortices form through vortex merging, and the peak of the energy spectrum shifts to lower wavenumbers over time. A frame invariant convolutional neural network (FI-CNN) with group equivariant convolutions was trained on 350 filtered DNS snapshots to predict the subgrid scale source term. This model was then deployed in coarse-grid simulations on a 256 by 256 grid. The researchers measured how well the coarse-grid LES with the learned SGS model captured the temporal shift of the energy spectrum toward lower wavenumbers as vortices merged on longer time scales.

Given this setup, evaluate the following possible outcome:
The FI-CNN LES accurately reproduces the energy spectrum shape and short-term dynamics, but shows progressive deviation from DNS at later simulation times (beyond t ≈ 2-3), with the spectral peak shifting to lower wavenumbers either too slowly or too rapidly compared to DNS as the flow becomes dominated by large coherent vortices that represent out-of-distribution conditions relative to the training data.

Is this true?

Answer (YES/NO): NO